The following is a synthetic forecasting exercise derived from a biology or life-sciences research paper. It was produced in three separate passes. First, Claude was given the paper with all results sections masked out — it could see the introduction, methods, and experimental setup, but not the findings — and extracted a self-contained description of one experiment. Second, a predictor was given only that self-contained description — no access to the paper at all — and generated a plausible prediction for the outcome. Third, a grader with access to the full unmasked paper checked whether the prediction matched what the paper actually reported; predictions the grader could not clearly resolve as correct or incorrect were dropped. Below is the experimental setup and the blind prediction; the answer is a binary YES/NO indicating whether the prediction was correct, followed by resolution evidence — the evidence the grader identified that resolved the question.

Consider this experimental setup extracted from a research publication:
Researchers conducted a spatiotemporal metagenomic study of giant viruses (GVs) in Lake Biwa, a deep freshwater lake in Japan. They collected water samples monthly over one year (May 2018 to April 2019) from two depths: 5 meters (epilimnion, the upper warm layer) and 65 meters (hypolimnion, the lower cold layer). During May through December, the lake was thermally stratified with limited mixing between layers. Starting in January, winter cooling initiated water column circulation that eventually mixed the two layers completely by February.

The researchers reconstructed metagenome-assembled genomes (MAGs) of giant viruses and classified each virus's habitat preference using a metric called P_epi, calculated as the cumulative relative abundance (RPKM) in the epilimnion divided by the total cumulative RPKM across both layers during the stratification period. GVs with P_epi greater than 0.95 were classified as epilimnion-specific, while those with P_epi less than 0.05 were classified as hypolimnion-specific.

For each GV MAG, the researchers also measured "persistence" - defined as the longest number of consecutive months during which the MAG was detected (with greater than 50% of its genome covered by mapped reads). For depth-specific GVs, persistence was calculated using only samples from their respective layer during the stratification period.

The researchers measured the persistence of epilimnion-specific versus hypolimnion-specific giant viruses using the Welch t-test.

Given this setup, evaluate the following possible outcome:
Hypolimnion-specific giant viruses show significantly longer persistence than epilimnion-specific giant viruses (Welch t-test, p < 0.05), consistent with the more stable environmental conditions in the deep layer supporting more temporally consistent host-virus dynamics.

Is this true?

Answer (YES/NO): YES